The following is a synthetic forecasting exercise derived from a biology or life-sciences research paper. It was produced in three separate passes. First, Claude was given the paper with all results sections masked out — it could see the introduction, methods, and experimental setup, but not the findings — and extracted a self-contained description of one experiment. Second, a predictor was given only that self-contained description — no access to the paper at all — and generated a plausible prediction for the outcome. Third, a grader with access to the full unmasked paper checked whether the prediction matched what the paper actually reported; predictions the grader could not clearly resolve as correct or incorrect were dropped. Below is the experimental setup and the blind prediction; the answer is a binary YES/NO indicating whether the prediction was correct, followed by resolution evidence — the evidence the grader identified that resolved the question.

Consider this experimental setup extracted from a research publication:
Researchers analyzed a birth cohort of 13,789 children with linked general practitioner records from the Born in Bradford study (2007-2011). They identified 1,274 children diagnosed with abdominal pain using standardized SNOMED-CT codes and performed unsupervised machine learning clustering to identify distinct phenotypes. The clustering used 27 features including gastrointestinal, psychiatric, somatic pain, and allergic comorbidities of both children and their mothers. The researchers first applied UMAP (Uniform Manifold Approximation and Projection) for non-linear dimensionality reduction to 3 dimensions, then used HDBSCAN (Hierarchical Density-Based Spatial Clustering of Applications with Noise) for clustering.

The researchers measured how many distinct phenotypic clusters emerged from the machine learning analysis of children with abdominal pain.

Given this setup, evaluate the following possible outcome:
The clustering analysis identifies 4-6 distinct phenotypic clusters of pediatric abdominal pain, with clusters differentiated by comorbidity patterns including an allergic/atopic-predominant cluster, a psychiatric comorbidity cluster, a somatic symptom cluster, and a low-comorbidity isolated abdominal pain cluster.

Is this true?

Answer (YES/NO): NO